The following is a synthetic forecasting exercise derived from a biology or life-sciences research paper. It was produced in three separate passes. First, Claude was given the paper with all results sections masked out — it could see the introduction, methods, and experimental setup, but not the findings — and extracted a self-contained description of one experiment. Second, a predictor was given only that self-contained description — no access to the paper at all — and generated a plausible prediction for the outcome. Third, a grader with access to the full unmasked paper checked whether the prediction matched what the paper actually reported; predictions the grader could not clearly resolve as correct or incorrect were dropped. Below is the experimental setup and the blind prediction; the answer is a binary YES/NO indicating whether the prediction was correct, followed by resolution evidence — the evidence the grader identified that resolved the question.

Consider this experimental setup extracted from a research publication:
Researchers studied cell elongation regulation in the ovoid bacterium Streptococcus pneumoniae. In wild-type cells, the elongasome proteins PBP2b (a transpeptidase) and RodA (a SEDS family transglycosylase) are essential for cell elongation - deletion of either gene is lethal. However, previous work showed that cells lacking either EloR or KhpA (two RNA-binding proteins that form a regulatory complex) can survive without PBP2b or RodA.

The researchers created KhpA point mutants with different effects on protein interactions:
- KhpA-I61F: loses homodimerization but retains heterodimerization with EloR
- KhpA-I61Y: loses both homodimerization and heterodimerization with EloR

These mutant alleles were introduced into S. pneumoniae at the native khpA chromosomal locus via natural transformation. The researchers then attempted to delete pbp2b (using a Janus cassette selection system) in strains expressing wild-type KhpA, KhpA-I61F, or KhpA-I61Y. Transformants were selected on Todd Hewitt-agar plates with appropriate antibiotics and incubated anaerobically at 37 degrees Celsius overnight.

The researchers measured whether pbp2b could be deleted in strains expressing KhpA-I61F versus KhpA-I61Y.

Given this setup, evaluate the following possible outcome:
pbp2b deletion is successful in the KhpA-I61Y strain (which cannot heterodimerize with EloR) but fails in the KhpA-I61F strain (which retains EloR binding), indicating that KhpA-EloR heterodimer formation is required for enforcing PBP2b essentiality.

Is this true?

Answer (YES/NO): YES